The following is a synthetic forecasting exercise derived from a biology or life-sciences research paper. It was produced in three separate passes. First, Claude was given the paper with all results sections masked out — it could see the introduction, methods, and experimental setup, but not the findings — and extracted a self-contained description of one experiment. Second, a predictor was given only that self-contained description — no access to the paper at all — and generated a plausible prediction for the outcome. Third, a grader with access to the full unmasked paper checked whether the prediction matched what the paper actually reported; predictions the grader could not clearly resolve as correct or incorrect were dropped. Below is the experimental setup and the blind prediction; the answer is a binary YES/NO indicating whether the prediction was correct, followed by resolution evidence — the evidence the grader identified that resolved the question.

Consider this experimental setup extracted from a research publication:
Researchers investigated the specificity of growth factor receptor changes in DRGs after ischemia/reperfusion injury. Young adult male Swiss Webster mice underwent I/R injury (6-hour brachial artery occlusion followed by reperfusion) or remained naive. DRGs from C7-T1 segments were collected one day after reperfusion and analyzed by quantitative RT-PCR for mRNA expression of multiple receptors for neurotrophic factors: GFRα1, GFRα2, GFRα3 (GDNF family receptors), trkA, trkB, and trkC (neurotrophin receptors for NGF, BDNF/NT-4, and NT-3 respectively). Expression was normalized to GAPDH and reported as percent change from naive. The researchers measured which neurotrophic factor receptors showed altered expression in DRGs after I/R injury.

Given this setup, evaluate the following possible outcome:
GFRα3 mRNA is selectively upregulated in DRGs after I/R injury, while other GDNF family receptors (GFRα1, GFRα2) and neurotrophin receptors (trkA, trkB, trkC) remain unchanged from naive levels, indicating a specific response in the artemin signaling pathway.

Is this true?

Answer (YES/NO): NO